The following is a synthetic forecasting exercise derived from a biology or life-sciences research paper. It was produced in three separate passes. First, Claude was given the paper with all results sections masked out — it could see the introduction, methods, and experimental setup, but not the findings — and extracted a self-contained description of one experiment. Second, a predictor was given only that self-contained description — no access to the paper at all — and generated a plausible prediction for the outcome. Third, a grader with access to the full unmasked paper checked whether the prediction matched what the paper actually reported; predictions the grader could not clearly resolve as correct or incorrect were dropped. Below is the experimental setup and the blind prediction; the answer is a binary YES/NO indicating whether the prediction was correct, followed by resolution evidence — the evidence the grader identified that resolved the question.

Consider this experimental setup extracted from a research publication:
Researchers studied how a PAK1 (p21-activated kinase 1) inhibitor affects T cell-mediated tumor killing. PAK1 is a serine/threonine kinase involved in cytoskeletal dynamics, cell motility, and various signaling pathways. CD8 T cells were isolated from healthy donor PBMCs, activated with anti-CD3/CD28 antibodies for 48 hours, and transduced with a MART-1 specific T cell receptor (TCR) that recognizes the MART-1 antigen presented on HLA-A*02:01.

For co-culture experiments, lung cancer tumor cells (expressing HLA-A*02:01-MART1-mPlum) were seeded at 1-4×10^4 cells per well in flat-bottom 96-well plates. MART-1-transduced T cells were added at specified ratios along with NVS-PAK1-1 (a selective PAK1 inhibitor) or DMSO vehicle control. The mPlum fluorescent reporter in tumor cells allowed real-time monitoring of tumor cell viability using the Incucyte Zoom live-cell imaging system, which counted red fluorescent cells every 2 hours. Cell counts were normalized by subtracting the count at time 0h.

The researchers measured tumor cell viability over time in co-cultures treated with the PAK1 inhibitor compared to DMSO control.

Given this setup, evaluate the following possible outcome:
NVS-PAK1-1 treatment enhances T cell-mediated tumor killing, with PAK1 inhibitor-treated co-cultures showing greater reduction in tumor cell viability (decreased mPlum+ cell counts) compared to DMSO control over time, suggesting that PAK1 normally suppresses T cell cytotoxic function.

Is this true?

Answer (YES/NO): YES